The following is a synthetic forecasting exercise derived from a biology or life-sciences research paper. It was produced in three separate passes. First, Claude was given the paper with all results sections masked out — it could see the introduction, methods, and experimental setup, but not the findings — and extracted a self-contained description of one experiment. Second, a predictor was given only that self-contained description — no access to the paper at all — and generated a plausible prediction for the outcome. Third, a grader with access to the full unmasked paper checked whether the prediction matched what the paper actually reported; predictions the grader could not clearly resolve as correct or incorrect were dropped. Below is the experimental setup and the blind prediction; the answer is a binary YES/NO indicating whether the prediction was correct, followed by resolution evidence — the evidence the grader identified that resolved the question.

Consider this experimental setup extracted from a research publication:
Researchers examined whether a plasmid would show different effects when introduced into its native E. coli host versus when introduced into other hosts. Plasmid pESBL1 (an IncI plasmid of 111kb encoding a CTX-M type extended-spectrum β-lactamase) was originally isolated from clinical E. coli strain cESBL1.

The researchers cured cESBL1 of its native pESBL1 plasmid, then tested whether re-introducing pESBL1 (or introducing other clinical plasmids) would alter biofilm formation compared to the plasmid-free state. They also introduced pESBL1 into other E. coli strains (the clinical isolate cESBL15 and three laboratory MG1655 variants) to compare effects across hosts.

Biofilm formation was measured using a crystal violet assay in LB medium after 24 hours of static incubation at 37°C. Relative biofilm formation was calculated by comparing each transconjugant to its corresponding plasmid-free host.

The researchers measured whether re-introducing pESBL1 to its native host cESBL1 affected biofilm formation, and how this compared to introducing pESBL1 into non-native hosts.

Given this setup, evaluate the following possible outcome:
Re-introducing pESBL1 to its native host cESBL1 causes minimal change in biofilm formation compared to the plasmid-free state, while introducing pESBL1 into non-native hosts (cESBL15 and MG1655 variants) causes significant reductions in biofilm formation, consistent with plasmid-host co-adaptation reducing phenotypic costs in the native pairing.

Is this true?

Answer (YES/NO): NO